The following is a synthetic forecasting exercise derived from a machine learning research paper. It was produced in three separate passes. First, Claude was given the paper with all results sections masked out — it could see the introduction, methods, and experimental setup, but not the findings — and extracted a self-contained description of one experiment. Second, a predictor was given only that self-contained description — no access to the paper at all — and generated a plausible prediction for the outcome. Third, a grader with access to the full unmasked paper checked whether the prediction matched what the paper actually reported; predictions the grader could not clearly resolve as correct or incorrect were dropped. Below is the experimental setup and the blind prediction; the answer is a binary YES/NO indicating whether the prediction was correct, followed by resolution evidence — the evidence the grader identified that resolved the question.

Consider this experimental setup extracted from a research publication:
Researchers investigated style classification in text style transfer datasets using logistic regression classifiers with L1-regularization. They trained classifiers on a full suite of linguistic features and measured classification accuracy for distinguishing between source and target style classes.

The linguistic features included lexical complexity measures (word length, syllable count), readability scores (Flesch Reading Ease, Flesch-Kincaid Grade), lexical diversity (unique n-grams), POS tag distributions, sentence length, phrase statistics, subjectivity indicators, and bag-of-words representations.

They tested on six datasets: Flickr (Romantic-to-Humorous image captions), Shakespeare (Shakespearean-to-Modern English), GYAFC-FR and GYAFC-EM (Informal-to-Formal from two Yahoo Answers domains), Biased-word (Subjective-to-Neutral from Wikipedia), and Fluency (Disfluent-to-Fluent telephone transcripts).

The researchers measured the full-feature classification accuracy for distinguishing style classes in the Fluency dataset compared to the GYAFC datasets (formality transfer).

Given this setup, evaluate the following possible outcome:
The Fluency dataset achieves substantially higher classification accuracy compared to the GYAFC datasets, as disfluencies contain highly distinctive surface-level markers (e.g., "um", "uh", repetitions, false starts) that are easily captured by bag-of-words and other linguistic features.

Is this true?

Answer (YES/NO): NO